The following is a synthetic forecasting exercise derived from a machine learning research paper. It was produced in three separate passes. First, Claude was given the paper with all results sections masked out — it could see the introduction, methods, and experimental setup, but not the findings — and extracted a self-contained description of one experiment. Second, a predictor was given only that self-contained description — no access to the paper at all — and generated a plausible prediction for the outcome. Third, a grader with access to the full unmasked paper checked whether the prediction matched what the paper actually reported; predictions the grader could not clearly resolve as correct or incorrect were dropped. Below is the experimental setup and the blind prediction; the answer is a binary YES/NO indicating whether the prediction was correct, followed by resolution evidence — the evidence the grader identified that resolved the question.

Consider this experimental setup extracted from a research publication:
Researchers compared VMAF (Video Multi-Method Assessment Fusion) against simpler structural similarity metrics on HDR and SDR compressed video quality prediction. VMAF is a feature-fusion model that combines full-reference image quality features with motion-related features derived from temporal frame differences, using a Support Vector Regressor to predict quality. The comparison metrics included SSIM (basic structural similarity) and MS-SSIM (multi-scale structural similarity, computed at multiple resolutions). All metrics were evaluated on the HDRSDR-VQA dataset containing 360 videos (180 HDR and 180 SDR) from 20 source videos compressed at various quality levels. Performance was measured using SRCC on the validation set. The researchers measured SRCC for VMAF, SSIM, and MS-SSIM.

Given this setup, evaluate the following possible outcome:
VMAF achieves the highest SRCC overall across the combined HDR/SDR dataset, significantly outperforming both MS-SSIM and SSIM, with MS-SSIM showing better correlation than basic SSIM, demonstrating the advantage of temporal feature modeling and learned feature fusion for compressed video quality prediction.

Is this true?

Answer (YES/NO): YES